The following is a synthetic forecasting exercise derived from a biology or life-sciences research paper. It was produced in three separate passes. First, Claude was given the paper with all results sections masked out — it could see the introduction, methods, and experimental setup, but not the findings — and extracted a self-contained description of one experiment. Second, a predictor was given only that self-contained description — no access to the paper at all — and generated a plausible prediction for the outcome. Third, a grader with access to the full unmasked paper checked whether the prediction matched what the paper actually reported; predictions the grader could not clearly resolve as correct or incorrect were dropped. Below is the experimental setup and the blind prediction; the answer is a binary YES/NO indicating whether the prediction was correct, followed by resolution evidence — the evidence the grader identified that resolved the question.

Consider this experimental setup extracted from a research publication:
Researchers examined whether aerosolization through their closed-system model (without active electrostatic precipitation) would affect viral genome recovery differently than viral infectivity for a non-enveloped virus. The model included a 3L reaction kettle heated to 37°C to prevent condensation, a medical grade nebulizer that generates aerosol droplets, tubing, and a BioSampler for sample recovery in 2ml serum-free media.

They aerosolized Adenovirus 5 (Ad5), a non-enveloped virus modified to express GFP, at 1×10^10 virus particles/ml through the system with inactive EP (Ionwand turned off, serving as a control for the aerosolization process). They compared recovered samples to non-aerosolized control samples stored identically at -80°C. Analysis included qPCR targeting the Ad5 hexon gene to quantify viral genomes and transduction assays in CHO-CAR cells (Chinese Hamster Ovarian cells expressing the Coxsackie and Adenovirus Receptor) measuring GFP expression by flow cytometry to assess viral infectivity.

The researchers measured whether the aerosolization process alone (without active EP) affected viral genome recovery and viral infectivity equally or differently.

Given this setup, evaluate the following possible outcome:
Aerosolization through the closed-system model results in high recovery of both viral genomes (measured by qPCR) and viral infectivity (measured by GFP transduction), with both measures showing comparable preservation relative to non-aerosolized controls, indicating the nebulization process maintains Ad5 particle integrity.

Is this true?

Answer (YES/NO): NO